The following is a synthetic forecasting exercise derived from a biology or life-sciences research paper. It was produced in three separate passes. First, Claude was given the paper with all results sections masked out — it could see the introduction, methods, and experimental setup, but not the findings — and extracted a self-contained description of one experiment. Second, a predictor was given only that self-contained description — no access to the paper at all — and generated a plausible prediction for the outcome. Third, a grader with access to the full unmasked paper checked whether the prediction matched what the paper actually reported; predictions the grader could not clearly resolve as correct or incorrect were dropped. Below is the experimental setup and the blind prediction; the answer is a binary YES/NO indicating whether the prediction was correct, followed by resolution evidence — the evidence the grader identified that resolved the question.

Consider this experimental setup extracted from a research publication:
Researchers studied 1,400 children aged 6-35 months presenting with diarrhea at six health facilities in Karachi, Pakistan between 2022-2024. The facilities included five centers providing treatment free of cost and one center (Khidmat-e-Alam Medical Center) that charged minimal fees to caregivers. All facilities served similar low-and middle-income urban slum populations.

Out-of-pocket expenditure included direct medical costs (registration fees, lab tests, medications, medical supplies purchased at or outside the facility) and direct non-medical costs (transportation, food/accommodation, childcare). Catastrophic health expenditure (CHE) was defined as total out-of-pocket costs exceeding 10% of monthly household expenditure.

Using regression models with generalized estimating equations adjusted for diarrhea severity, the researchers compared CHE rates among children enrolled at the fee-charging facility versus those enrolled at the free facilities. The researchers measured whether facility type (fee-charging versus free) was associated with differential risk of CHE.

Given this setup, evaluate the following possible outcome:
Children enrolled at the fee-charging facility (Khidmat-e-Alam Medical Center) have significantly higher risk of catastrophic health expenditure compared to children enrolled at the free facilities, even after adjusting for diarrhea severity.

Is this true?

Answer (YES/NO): NO